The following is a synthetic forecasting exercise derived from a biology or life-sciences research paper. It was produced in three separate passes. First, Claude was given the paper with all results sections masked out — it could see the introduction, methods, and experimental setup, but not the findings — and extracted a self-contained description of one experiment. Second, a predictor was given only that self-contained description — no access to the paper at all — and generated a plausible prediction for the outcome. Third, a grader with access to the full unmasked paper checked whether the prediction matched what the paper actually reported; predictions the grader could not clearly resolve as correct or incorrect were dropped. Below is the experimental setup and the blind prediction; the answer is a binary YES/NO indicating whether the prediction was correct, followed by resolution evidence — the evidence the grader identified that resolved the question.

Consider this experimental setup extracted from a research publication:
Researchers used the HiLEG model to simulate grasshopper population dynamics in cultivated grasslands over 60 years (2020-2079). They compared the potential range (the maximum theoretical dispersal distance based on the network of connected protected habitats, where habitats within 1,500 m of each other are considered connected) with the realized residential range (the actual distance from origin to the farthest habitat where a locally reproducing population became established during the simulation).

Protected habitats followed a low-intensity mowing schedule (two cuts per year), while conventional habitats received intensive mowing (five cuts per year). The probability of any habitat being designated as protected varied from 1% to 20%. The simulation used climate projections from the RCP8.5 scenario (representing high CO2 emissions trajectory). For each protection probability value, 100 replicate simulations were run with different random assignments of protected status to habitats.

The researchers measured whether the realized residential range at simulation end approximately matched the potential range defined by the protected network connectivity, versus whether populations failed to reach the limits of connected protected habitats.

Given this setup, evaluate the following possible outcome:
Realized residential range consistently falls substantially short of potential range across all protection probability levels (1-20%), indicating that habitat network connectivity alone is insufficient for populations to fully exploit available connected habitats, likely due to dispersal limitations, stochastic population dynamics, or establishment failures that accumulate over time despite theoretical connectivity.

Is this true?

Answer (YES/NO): YES